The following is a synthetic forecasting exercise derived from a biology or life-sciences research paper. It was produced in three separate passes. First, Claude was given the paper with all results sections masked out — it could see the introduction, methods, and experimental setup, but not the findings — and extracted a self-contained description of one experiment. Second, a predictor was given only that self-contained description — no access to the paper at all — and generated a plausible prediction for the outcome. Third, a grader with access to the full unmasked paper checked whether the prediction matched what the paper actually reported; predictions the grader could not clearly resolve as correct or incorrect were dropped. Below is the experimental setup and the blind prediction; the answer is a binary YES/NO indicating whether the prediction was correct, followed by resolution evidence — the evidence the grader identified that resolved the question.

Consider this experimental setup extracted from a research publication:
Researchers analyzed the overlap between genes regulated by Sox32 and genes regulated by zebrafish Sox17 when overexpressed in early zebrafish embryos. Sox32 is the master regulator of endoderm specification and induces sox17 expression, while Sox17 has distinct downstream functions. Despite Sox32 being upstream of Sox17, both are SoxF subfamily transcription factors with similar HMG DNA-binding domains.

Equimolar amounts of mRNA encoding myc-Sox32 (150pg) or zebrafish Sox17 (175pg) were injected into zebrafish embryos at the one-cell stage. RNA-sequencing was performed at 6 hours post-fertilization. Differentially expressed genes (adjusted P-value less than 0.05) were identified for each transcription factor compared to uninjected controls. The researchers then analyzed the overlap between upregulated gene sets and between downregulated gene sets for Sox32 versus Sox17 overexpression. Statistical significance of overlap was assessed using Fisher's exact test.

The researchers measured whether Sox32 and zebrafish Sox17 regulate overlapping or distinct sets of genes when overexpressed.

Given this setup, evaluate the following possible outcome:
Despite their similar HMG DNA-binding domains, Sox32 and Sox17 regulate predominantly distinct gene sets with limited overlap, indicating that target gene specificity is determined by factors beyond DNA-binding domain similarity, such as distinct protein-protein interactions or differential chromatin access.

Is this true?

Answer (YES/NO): NO